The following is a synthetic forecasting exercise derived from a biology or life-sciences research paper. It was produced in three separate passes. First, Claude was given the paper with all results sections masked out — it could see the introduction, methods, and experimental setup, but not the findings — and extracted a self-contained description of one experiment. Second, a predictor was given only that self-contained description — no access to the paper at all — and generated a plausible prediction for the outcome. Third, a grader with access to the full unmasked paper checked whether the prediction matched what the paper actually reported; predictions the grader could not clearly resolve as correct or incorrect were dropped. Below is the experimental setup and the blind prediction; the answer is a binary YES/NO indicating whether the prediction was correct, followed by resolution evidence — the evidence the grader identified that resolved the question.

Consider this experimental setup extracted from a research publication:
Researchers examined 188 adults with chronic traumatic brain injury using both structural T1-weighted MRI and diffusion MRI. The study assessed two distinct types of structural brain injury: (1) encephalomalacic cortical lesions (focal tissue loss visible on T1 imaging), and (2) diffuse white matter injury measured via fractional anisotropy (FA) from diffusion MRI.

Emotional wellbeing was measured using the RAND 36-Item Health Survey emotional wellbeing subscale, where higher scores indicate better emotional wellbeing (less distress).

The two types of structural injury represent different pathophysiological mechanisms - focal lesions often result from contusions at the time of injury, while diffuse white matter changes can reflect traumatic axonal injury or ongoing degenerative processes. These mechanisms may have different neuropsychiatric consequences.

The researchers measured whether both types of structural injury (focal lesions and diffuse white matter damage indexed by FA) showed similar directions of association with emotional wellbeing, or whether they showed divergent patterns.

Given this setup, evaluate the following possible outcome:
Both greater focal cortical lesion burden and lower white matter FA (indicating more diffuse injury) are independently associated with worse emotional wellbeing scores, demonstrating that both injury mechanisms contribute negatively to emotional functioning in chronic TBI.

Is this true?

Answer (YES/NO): NO